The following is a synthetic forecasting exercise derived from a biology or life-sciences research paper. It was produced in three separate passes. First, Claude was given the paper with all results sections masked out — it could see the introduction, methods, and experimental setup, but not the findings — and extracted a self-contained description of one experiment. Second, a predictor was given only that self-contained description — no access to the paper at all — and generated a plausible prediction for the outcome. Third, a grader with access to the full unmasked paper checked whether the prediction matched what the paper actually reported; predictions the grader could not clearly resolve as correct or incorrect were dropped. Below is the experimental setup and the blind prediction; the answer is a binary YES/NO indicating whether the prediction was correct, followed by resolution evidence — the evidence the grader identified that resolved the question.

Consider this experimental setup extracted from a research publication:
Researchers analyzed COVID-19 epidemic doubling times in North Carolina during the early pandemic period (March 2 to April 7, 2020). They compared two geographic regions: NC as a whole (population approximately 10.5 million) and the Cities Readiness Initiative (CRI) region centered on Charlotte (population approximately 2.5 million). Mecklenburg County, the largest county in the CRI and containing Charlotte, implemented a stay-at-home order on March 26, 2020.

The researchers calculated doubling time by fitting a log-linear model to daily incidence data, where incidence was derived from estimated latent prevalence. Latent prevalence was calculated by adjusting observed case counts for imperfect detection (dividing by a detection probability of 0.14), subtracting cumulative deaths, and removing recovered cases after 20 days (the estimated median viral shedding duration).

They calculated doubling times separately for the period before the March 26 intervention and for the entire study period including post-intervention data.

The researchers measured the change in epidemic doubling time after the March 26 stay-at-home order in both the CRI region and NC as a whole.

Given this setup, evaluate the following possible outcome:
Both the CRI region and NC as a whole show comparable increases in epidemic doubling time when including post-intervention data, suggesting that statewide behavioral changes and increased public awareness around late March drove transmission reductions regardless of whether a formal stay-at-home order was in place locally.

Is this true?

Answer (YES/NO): NO